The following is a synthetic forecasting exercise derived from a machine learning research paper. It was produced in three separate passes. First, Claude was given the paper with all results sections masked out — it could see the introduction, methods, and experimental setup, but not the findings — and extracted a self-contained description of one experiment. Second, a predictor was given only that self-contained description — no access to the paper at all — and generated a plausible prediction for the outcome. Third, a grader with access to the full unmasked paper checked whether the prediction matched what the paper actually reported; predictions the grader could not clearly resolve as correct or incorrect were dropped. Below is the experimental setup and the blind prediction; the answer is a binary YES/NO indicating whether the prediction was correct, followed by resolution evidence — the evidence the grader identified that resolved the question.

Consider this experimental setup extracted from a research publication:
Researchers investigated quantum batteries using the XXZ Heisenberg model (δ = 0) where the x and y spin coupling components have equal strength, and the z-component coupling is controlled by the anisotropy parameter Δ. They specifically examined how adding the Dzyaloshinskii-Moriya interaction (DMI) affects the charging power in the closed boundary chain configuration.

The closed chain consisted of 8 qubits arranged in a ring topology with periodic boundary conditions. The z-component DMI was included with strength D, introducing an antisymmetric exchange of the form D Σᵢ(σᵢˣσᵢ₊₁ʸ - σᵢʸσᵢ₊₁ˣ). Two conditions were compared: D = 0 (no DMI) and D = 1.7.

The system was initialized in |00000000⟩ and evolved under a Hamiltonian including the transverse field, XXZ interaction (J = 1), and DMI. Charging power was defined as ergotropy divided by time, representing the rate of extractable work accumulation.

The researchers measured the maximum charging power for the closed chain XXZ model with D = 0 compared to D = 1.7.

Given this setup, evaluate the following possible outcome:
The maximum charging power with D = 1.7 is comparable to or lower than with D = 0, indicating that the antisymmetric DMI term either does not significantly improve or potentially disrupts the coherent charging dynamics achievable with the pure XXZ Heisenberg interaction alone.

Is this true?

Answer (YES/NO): NO